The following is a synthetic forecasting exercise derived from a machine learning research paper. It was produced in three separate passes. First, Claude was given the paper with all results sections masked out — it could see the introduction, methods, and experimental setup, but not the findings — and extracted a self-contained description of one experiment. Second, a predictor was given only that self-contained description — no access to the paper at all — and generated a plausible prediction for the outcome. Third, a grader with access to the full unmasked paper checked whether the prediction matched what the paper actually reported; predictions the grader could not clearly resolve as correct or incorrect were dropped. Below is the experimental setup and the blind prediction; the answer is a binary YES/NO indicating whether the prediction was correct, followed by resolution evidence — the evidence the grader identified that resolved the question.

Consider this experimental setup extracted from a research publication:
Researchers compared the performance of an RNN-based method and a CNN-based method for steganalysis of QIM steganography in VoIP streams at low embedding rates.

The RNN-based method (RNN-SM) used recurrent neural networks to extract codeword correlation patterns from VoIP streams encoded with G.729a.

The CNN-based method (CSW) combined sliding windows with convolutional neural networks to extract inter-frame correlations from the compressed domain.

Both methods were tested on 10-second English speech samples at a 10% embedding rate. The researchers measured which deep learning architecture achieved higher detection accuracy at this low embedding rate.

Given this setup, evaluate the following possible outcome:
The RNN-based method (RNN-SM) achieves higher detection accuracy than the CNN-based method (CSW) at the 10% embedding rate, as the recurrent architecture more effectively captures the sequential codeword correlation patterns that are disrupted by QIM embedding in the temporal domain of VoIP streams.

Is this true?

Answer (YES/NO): NO